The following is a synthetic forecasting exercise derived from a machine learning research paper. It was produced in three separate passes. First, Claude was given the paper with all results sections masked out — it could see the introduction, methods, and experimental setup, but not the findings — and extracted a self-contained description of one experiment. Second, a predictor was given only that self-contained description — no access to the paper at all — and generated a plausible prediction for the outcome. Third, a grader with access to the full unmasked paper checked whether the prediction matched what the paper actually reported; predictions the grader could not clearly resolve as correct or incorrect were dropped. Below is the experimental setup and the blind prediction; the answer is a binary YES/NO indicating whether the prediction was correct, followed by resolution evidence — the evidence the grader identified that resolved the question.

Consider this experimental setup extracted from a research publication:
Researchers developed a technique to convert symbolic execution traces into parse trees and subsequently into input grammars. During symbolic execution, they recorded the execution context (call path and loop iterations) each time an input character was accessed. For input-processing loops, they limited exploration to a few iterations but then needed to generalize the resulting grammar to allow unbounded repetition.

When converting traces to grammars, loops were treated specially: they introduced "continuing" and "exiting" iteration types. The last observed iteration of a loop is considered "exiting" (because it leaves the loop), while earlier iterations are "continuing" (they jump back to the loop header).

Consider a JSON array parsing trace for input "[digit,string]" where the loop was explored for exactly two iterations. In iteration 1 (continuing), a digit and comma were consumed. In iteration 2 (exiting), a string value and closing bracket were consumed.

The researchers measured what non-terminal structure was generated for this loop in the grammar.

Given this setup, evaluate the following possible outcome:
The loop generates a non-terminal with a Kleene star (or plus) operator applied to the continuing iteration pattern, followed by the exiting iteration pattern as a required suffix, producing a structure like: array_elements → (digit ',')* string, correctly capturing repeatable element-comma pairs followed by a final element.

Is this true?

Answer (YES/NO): NO